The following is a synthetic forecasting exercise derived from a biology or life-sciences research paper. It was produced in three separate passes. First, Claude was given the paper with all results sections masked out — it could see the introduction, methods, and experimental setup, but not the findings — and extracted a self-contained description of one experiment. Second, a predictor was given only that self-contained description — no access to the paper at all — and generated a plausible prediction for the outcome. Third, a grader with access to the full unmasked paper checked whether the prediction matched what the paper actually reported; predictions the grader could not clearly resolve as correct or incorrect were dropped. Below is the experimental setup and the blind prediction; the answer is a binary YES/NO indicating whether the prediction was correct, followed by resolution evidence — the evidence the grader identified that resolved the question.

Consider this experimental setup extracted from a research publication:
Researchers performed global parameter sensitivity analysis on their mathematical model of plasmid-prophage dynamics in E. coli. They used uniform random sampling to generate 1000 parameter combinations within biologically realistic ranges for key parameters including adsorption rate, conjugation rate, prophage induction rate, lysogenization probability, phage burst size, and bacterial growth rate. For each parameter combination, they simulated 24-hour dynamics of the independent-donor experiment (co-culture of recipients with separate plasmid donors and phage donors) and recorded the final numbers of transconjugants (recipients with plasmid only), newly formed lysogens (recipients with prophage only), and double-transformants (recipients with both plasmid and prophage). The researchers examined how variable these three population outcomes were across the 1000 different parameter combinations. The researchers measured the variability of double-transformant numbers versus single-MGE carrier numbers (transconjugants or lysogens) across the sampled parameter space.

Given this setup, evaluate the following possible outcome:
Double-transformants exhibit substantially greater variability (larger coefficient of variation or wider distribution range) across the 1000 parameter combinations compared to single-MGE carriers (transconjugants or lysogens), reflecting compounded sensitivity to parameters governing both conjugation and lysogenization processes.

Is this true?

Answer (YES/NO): YES